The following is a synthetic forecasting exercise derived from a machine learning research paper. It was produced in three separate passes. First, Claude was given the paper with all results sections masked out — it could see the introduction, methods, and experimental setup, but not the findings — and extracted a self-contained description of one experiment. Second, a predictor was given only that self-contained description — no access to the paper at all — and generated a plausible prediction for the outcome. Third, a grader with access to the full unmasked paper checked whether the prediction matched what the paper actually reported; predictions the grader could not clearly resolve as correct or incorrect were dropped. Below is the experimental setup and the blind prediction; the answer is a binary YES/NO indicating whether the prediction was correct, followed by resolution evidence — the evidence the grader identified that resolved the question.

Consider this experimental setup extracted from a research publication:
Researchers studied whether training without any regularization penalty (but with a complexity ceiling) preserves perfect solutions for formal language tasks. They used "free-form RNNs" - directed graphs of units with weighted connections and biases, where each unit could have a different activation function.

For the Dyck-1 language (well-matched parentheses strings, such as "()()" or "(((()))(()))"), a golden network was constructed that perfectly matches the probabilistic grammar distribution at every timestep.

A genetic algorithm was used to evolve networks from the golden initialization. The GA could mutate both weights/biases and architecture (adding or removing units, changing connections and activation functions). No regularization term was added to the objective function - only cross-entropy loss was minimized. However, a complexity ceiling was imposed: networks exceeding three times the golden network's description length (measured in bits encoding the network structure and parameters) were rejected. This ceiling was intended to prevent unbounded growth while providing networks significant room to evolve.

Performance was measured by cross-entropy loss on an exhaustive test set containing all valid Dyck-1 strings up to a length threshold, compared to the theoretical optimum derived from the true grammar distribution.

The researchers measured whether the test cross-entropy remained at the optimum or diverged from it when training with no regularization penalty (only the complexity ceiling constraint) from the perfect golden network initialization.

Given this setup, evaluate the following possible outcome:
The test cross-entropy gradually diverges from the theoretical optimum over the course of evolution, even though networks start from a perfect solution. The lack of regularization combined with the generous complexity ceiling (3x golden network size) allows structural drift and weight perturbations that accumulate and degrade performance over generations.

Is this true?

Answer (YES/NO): YES